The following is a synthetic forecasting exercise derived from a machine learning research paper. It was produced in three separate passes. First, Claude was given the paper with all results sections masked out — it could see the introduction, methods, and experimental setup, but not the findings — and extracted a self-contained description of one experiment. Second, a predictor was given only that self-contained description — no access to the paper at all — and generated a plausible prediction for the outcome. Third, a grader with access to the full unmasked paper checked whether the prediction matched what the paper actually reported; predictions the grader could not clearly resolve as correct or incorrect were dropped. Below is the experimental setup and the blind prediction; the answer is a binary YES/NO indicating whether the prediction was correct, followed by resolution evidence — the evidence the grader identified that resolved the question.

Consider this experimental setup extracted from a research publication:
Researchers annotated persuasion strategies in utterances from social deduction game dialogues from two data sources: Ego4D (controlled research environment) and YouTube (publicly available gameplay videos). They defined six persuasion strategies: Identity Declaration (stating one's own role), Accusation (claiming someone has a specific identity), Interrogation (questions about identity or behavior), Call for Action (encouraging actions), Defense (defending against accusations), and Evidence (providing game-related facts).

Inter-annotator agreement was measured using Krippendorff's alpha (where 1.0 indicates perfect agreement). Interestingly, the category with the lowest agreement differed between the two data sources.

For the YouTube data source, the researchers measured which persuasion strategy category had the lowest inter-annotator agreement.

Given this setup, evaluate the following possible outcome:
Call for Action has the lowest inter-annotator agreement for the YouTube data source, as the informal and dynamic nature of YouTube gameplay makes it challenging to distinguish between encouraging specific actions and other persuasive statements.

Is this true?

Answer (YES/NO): NO